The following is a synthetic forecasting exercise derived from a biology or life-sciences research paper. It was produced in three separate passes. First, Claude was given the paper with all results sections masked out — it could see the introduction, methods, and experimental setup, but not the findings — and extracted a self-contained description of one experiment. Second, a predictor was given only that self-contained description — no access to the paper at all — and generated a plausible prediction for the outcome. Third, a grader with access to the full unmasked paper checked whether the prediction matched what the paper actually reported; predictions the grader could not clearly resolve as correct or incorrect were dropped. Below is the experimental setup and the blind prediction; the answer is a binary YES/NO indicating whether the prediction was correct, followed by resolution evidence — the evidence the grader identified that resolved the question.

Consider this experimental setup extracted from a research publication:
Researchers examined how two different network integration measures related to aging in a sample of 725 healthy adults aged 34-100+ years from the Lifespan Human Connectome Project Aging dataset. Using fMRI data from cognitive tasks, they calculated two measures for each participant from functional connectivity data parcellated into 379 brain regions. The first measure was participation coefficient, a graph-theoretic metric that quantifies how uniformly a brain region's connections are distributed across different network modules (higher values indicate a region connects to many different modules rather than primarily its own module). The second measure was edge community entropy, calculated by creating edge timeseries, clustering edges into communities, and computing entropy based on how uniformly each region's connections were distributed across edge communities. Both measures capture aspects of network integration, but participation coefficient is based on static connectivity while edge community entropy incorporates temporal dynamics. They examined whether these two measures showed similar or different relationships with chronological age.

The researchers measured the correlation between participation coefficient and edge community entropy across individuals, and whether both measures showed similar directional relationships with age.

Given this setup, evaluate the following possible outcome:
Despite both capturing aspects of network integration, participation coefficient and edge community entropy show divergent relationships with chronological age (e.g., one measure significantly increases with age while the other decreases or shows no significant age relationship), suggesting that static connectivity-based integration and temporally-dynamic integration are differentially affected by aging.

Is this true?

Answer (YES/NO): NO